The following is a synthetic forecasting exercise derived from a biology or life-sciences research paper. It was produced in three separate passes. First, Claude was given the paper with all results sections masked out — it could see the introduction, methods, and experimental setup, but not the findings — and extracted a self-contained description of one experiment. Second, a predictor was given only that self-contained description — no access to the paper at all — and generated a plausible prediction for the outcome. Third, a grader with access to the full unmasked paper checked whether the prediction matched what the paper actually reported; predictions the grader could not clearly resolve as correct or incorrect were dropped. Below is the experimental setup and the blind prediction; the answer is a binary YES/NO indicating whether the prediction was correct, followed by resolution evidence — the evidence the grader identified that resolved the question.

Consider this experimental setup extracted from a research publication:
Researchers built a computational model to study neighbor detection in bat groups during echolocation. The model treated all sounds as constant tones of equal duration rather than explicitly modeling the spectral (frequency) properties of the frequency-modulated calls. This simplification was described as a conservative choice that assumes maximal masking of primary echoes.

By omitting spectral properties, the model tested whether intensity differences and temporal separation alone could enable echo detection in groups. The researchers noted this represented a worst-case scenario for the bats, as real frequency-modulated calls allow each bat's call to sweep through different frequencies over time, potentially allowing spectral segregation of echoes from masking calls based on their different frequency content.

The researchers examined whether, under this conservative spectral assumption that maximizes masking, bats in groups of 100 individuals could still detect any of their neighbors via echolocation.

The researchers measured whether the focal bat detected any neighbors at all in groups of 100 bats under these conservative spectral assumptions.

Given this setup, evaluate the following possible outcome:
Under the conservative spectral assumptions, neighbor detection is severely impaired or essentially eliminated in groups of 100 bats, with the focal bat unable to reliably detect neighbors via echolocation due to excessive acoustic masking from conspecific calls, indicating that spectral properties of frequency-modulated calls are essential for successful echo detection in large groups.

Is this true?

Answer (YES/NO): NO